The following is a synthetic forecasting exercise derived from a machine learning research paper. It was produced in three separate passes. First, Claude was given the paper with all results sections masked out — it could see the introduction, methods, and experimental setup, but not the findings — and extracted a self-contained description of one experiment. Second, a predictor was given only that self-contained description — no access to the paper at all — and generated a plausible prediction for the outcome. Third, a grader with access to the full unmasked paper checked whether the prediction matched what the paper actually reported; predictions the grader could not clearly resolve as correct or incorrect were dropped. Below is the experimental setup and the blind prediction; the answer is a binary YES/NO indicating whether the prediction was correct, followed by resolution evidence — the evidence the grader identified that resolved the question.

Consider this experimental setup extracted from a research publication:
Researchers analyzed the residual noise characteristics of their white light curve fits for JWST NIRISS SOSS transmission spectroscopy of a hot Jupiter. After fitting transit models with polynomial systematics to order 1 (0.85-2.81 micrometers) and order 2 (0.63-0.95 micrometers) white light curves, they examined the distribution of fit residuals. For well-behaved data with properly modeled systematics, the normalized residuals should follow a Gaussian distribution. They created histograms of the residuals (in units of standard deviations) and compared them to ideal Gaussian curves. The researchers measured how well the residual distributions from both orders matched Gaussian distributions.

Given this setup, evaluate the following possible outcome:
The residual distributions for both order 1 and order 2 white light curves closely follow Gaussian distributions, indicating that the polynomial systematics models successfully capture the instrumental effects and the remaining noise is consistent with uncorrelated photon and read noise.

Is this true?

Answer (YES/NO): YES